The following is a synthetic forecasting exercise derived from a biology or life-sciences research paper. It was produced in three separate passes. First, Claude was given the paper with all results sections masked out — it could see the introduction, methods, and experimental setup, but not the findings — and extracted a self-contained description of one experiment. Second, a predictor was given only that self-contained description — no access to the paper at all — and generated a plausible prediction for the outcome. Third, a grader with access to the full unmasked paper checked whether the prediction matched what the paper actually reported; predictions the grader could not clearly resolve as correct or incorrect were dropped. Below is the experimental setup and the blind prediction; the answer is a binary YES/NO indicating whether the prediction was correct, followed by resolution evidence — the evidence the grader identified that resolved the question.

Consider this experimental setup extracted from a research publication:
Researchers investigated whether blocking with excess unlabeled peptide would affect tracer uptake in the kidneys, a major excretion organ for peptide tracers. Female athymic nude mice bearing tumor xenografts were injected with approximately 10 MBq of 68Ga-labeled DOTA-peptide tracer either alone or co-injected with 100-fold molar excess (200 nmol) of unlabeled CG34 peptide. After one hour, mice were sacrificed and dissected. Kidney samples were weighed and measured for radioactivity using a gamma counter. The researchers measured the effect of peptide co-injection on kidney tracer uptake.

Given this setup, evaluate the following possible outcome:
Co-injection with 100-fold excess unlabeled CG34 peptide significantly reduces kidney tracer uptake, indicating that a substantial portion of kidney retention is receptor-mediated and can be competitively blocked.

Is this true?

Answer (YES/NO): NO